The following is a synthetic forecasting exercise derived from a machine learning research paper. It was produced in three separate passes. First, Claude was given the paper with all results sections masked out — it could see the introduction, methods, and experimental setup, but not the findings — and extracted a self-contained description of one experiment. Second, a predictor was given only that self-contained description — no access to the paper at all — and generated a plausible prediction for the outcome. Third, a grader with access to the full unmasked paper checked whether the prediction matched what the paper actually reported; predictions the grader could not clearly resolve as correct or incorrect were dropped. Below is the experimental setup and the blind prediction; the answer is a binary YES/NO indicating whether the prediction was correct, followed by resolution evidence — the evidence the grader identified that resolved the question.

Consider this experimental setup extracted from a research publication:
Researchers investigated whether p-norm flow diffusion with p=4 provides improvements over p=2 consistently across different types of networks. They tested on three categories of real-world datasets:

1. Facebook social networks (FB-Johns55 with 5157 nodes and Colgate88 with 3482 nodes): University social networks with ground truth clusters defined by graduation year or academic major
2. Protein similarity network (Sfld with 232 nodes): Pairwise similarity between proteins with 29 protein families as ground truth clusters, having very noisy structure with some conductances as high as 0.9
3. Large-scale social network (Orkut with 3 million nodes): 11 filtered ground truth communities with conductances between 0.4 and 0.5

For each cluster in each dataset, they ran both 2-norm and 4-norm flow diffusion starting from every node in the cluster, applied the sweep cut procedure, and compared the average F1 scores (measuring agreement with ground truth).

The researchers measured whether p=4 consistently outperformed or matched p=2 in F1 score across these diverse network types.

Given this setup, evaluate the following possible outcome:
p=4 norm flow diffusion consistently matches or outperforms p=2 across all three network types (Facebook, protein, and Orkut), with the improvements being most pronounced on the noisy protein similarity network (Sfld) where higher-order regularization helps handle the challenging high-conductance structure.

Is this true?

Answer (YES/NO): NO